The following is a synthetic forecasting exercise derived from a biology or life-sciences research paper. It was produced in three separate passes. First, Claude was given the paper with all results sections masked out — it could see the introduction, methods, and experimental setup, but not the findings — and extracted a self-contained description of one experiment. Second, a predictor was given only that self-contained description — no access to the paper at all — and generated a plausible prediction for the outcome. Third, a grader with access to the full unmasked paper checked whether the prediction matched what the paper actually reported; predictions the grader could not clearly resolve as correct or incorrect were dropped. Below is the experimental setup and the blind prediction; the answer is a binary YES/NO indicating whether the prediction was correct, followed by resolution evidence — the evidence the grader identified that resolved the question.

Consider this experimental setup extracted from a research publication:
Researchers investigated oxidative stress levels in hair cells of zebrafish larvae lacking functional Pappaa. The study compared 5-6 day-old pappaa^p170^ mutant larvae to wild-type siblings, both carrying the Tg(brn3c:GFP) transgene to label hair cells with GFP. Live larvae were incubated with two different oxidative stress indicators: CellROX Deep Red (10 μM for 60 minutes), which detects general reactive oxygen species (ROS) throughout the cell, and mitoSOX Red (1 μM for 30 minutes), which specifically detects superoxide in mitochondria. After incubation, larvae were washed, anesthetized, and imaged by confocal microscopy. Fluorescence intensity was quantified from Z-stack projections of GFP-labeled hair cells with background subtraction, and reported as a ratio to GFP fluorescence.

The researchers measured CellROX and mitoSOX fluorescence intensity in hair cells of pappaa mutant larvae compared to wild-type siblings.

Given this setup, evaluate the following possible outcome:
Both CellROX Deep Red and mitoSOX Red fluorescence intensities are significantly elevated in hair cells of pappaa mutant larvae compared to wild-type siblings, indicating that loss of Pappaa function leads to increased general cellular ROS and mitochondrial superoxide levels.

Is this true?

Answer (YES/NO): YES